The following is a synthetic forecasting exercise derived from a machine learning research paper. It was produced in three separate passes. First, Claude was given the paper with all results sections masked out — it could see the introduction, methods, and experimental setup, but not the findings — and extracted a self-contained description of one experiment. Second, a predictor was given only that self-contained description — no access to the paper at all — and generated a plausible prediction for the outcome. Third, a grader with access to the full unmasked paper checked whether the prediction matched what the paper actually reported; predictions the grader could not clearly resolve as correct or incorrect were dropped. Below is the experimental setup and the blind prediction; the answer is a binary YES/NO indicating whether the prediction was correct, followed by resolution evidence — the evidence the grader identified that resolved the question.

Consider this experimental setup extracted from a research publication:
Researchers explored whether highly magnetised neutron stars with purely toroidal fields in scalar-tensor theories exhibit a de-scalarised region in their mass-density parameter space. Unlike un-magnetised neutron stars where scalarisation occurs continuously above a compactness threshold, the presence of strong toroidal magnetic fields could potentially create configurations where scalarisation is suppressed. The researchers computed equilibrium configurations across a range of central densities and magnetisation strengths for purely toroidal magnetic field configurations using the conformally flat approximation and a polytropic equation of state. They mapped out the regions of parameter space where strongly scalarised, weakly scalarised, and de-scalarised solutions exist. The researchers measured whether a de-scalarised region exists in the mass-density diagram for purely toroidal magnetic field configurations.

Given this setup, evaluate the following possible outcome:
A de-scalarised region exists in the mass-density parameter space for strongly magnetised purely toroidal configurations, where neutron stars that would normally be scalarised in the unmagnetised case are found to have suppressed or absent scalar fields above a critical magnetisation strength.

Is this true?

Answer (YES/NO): YES